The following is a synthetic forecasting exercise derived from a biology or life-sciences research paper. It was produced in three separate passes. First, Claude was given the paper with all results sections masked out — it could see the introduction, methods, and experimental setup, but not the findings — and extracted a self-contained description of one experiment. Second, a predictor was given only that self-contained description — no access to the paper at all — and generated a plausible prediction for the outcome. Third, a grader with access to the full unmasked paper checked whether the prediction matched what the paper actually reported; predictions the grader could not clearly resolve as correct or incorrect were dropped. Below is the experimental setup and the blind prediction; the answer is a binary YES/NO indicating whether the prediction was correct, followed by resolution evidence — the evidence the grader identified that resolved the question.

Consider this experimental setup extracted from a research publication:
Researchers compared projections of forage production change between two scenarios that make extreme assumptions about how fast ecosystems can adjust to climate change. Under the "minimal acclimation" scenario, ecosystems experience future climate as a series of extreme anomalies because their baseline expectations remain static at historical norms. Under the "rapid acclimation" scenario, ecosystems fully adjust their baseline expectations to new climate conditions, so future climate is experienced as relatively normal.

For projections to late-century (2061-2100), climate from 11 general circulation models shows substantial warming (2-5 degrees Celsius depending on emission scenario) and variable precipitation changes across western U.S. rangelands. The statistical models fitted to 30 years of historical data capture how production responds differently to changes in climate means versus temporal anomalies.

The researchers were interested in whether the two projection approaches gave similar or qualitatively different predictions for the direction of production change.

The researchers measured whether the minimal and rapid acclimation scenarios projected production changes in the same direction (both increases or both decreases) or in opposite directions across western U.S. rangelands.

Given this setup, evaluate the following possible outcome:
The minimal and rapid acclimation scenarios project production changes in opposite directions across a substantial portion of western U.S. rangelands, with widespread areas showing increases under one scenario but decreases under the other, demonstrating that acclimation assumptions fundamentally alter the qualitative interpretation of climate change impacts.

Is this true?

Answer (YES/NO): YES